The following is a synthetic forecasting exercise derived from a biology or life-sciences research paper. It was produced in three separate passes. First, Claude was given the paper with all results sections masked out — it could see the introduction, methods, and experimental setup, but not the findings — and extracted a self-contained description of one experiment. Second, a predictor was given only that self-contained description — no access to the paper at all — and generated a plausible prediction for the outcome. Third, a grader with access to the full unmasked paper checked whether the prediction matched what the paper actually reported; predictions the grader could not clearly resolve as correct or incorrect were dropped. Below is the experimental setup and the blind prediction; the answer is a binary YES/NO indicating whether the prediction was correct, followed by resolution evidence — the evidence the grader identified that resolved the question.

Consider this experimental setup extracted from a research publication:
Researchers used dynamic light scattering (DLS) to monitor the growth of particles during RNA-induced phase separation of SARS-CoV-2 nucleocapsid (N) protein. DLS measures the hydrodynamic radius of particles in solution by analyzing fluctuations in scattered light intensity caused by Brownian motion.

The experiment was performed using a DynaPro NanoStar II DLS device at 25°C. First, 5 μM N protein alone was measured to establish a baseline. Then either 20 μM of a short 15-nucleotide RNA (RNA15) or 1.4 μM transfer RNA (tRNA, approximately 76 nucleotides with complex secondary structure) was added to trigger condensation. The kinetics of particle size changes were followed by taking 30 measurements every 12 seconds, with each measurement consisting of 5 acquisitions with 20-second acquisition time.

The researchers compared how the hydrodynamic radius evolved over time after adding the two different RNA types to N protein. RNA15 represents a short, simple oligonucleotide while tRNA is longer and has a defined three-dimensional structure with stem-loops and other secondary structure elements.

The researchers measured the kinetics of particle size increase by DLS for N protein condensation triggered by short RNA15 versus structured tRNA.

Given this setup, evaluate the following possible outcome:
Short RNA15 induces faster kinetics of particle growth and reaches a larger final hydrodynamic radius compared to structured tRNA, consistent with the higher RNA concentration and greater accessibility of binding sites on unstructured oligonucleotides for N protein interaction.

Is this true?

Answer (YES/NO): NO